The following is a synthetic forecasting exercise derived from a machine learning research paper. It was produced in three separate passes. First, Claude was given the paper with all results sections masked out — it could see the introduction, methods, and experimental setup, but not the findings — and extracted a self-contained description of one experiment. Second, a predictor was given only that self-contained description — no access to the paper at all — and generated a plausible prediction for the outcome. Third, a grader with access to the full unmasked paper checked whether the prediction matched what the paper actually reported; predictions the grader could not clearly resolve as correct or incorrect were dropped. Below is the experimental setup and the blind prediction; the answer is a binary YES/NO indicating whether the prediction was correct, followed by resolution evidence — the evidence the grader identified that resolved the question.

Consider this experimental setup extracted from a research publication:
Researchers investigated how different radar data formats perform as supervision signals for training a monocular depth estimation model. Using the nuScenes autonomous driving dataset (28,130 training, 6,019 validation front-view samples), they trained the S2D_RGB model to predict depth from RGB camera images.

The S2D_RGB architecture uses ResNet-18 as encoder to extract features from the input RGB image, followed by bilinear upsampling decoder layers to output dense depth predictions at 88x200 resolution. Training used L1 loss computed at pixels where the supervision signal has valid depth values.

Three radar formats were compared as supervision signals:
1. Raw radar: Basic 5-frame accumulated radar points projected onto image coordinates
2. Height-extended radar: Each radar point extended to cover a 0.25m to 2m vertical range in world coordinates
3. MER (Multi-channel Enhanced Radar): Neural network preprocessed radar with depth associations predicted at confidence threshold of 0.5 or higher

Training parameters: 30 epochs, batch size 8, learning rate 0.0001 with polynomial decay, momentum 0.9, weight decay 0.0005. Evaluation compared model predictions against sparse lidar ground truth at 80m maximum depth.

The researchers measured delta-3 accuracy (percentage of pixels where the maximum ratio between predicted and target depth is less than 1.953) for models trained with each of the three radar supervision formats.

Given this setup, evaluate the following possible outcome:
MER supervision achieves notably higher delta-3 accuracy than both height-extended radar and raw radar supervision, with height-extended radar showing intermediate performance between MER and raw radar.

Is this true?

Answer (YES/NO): YES